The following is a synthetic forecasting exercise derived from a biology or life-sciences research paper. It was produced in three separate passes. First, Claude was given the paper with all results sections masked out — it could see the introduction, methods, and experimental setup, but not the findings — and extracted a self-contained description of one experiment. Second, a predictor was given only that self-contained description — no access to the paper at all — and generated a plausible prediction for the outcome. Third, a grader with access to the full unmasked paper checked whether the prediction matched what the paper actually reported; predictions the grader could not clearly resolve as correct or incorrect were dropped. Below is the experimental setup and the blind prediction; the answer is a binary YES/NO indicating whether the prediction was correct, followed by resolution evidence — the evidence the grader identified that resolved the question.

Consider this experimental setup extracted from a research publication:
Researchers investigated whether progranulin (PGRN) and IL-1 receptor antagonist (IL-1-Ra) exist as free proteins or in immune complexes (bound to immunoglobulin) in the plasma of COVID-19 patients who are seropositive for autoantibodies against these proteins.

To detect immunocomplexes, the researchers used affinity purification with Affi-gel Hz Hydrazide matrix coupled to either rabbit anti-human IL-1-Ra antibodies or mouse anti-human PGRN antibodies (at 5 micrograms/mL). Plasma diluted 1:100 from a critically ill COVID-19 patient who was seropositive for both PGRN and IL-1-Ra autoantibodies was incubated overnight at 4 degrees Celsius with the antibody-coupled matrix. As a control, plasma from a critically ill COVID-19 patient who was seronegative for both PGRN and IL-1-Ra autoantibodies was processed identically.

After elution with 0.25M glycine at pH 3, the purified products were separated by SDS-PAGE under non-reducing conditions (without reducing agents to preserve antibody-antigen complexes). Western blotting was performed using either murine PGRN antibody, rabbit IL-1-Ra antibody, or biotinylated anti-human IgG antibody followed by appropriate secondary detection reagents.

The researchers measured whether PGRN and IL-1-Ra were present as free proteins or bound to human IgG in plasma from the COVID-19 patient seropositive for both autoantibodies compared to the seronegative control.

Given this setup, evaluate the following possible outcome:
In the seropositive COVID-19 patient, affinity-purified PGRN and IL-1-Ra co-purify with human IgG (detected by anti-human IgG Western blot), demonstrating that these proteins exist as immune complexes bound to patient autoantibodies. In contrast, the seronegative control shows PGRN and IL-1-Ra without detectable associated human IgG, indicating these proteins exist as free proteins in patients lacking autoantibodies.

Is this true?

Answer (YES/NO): YES